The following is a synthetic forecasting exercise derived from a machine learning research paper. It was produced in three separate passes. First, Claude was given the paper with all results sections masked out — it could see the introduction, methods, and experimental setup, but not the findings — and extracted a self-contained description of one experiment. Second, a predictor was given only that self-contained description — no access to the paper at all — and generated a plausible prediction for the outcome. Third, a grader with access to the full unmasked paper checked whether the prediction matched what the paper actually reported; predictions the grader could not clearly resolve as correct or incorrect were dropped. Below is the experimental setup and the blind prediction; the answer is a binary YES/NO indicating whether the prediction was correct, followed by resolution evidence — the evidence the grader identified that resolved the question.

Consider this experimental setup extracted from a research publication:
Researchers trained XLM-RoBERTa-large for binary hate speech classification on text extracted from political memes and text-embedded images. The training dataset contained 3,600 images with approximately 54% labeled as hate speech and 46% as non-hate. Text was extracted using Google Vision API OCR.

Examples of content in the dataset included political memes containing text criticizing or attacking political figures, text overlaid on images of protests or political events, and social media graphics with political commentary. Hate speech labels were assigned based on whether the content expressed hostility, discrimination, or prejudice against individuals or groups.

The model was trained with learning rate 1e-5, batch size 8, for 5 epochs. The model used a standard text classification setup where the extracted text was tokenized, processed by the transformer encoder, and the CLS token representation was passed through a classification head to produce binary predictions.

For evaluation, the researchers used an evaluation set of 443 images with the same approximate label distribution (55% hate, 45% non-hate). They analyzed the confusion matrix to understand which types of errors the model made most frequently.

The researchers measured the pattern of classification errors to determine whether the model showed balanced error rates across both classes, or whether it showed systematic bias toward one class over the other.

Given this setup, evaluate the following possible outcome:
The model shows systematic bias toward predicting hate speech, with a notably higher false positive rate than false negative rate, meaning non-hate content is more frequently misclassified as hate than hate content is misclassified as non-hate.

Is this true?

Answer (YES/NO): YES